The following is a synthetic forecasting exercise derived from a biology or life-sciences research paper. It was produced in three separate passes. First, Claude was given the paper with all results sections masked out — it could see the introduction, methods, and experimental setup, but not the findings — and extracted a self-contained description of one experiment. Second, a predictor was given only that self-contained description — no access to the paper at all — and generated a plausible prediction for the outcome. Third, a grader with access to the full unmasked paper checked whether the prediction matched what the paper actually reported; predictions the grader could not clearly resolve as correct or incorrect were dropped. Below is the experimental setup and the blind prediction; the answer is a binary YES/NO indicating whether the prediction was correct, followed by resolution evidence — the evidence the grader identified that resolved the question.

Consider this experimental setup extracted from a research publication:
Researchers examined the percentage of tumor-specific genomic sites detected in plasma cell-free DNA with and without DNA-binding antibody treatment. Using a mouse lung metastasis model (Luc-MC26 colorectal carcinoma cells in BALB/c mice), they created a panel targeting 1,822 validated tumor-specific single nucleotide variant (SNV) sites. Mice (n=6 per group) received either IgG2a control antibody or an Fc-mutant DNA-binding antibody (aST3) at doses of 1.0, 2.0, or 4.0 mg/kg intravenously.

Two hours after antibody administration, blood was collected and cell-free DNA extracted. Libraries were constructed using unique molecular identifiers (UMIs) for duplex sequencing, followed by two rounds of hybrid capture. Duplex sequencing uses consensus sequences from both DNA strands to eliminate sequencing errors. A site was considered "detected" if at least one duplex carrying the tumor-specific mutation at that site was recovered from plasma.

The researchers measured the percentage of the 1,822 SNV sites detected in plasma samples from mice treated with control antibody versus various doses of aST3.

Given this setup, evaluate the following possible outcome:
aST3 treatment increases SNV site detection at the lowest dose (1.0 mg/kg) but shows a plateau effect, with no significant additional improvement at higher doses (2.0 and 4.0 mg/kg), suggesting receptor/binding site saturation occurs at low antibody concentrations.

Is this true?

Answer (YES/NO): NO